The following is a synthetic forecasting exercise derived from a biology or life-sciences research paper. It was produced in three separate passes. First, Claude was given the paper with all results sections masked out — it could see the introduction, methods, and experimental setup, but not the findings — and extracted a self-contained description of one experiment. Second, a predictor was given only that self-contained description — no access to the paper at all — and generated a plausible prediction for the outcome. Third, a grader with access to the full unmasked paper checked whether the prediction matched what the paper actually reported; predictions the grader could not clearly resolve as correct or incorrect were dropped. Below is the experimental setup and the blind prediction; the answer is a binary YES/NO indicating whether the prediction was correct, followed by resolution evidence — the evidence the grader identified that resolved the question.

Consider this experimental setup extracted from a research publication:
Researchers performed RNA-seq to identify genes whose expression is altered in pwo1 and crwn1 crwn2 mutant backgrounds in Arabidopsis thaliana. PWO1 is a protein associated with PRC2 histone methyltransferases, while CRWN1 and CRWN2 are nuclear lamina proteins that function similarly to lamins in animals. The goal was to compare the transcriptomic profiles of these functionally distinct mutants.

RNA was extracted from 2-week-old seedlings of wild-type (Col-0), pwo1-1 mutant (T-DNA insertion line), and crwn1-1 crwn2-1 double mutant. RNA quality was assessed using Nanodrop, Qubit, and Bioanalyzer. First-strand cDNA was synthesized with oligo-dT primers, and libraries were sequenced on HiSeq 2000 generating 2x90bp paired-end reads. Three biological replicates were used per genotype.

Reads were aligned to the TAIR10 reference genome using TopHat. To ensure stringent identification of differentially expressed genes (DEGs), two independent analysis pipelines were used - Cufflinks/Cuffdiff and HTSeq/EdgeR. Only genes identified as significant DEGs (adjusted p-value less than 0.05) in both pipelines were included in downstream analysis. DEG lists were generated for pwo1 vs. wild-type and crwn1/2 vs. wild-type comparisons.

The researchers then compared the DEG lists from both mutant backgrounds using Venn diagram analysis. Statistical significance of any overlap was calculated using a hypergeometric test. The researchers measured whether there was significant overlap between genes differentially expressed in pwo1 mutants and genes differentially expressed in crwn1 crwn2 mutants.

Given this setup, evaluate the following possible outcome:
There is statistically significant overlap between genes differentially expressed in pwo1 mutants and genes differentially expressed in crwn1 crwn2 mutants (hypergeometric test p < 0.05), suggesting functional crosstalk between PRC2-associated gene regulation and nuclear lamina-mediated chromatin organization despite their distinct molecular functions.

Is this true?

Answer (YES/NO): YES